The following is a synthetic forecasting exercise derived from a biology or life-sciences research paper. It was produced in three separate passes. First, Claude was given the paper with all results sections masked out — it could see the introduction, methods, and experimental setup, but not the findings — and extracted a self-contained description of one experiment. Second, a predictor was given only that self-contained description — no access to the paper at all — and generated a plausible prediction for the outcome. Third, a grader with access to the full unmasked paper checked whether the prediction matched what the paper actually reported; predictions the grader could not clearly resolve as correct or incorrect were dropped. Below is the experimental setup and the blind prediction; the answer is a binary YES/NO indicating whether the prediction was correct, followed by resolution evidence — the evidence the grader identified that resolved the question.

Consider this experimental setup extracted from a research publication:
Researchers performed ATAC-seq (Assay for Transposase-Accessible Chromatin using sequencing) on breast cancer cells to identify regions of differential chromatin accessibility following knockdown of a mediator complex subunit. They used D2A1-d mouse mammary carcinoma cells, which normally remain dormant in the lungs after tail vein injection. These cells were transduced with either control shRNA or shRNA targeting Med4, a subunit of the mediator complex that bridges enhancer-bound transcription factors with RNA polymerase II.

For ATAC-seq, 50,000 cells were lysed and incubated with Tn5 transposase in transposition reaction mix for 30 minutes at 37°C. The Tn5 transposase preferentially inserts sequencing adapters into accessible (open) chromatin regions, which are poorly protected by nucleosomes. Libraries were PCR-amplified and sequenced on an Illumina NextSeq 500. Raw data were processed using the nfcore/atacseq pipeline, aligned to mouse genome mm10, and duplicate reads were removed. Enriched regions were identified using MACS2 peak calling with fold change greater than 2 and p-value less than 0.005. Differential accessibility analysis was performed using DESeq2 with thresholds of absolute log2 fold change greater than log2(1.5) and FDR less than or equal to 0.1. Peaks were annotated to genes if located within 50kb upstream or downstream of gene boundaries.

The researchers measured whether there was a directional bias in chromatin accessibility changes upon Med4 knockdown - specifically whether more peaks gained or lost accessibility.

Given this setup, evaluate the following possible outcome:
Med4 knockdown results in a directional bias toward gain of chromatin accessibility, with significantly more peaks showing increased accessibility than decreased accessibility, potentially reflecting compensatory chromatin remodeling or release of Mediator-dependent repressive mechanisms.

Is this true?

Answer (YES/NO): YES